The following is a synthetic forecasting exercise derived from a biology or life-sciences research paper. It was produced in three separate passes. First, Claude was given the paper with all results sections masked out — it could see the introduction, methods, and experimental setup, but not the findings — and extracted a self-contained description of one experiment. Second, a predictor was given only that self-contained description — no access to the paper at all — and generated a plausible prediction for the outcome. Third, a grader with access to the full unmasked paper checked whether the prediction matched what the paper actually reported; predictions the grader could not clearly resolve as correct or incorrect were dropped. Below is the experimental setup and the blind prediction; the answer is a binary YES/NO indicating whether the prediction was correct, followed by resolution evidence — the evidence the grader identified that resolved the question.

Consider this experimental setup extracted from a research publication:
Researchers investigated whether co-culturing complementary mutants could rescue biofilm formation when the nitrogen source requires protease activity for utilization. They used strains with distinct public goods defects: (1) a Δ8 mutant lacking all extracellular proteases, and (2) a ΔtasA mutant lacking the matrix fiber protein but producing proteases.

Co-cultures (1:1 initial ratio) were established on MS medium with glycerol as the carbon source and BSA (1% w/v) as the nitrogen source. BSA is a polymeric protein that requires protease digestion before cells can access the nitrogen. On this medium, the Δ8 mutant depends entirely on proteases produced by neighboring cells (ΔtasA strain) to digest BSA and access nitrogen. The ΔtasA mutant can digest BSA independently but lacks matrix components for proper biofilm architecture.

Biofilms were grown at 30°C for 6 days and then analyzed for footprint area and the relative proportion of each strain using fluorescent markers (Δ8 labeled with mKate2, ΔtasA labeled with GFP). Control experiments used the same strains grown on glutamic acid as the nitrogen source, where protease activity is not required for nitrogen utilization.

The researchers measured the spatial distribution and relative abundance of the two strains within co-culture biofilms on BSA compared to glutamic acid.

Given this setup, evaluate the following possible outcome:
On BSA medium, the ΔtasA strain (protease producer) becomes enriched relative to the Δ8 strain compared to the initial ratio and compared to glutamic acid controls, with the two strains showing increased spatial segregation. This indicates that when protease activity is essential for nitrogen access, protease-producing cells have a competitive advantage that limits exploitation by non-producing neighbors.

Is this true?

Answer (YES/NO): NO